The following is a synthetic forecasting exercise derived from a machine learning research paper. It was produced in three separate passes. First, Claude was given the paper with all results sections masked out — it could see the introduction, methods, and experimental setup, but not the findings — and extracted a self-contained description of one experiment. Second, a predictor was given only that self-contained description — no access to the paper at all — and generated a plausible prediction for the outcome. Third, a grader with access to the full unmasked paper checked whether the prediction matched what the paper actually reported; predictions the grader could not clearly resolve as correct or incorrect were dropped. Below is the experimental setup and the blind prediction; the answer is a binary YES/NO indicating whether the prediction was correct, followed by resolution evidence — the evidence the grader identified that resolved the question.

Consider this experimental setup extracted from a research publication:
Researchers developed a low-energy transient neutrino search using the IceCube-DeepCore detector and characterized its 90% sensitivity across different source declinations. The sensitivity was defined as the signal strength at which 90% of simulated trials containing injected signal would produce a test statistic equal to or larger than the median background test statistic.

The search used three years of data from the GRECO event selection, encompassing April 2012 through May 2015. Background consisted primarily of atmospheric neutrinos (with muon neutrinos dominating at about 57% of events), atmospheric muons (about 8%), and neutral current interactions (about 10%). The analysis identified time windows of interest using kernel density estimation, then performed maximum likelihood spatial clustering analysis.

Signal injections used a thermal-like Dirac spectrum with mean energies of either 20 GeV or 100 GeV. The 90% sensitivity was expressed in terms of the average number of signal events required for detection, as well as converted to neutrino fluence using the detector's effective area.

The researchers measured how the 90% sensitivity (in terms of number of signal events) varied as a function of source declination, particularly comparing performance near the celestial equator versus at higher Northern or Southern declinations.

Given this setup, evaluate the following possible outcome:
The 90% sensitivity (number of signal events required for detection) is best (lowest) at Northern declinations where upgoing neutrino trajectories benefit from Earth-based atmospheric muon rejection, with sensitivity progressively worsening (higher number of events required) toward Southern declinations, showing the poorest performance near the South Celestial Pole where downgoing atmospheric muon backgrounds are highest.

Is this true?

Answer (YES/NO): NO